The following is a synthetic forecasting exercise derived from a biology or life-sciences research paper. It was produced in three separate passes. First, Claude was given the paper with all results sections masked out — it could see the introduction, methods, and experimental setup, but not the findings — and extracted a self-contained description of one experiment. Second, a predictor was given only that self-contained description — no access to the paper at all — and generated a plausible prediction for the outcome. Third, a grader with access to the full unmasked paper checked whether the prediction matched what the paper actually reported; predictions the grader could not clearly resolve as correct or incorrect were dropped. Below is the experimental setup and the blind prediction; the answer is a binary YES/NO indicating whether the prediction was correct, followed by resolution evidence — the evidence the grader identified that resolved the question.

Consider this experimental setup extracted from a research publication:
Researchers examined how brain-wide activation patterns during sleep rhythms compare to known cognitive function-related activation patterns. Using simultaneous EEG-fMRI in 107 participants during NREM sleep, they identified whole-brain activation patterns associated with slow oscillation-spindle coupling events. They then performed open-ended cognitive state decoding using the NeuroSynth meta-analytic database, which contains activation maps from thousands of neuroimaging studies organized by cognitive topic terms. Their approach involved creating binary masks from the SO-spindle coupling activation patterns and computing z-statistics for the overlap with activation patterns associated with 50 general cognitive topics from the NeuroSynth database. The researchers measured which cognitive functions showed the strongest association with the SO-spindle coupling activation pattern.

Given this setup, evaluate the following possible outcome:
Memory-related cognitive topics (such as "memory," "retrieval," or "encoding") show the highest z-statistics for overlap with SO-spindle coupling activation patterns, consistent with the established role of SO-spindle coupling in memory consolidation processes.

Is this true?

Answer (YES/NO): YES